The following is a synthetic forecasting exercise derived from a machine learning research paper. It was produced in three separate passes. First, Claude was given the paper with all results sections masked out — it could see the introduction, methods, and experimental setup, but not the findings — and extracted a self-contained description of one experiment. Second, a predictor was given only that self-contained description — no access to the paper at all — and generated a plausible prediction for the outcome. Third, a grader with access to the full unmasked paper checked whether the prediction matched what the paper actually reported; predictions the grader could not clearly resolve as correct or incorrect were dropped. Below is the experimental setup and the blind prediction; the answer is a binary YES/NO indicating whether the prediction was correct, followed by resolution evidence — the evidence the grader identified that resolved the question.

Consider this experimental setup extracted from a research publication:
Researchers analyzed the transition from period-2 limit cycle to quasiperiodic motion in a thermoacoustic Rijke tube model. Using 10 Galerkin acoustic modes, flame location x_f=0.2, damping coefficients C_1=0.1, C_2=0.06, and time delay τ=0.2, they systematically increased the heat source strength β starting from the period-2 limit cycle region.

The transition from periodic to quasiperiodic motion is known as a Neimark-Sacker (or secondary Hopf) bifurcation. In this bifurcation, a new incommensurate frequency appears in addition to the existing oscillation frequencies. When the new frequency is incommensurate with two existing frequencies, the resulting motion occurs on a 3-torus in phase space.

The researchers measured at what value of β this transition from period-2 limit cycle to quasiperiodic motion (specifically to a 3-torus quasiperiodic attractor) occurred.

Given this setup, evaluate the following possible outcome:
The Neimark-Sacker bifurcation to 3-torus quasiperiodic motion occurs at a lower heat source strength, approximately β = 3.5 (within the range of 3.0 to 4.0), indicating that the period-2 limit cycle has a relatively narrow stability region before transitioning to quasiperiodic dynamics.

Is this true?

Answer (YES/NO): YES